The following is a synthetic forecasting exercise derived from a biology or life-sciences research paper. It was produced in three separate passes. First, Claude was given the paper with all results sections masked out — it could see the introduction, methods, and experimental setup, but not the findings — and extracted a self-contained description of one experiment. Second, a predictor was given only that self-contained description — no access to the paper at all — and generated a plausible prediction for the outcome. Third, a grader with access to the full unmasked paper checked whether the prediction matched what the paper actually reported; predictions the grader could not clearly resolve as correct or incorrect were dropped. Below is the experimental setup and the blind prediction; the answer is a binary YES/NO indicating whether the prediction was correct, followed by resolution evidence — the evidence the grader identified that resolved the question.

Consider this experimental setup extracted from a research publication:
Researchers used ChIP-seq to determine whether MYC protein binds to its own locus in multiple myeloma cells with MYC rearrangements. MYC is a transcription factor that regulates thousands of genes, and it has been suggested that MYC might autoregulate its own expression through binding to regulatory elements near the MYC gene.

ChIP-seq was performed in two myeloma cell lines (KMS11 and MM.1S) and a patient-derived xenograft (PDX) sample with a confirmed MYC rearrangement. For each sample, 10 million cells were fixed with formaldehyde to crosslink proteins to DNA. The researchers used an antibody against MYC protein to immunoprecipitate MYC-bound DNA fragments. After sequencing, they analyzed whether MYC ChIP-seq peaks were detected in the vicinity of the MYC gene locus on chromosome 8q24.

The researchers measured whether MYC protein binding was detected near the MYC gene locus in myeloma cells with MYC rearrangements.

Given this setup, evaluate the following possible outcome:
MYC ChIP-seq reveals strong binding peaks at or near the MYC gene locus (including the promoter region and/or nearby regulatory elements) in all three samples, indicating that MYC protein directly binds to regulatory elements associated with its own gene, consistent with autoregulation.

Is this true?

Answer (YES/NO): NO